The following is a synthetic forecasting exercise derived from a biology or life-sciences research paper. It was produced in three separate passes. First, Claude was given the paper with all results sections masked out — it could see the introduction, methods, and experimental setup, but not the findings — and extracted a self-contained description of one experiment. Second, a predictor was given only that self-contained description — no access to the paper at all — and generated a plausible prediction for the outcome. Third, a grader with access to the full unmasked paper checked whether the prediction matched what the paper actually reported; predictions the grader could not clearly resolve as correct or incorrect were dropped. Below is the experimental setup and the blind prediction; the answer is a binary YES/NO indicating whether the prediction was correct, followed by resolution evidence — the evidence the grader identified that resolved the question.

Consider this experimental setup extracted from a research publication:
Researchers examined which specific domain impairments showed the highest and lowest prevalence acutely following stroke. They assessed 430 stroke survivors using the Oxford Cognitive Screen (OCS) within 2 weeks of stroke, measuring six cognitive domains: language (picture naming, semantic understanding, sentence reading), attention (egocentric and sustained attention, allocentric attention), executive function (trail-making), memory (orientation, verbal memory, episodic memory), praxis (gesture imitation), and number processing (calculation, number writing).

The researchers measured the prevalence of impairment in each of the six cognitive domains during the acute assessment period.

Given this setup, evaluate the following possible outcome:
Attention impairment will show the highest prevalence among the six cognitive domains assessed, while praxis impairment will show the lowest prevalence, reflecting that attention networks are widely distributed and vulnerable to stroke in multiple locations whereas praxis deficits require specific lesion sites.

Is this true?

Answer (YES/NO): YES